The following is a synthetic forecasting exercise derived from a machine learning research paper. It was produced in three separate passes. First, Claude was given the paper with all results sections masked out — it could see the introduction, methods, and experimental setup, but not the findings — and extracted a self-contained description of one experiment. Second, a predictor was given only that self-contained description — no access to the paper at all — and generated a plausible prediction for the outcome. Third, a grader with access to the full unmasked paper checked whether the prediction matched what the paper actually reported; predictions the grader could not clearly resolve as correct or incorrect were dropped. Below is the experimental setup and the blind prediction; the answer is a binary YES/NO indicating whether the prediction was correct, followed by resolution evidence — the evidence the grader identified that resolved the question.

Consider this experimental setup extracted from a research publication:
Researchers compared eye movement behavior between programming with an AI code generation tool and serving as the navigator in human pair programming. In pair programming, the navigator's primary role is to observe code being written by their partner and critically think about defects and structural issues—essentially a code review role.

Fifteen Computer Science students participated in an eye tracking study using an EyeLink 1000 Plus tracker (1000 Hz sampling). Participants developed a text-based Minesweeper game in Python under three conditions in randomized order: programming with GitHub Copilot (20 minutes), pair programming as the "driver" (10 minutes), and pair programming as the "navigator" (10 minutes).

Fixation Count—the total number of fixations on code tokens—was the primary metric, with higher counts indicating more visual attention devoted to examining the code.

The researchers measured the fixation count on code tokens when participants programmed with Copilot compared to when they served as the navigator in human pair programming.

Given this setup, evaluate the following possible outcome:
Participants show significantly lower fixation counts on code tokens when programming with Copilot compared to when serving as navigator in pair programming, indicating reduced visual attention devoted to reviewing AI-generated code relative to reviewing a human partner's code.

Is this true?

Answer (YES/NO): YES